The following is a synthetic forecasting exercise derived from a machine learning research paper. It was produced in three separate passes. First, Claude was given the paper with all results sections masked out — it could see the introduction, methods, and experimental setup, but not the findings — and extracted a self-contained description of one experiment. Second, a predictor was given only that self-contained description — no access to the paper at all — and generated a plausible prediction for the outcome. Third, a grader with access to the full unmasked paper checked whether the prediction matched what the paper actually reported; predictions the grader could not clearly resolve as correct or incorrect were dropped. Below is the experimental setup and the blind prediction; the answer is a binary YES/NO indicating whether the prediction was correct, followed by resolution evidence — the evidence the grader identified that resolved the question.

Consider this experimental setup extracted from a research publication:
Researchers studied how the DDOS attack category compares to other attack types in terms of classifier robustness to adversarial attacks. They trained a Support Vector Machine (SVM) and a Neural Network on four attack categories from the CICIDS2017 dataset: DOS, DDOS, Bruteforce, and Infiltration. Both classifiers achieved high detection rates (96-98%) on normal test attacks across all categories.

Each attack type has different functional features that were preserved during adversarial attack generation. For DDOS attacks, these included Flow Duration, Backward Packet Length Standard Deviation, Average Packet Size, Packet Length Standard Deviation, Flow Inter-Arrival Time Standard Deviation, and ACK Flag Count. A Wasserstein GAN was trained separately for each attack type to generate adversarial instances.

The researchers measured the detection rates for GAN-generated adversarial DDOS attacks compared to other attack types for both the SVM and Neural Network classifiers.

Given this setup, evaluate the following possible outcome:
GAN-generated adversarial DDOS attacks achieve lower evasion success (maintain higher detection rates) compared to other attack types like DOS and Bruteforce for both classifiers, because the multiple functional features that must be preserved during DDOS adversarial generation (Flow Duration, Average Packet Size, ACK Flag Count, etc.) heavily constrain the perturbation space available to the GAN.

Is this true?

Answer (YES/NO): YES